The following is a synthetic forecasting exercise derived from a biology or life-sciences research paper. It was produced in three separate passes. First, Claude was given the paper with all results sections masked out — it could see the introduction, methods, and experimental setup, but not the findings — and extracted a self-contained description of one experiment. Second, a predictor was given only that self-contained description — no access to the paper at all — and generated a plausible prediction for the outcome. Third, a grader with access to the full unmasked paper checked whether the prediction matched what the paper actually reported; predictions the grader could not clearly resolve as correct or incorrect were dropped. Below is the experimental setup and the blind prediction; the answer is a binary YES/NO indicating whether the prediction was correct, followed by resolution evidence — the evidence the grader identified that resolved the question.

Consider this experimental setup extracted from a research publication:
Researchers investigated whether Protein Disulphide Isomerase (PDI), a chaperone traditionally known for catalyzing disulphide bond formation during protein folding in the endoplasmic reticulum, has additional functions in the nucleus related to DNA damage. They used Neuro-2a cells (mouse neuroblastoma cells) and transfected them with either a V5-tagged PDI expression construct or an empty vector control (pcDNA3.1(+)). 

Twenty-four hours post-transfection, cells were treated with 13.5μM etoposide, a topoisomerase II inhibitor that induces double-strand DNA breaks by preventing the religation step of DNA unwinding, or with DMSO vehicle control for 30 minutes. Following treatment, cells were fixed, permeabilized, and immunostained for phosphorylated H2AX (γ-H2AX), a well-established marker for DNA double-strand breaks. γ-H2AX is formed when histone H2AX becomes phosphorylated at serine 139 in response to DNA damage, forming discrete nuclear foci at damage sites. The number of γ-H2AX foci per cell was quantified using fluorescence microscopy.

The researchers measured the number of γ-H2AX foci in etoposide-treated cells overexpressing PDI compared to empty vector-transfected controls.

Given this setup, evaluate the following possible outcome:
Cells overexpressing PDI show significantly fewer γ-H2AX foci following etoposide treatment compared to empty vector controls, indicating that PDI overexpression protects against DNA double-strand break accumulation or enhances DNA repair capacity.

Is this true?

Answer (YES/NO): YES